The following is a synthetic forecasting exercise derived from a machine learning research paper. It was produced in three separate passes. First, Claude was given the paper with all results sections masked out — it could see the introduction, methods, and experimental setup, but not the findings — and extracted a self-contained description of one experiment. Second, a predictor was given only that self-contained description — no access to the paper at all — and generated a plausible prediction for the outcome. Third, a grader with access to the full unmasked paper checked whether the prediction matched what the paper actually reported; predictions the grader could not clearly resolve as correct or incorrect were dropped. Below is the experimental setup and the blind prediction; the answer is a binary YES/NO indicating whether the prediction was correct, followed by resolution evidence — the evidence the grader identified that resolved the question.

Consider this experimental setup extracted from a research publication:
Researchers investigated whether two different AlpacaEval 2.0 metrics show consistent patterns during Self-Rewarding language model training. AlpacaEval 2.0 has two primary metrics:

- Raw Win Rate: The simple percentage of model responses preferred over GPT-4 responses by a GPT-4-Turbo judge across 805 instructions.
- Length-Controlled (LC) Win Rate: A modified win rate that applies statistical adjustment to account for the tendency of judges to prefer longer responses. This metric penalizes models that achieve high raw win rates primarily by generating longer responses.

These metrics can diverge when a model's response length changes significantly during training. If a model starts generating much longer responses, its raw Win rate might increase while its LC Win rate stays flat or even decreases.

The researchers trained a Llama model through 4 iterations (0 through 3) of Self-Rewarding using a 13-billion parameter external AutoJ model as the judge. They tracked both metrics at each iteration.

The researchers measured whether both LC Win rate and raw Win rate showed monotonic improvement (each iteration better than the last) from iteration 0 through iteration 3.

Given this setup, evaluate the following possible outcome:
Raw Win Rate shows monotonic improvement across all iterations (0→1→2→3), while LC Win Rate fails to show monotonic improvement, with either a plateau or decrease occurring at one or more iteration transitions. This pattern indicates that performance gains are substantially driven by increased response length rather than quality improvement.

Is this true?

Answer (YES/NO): YES